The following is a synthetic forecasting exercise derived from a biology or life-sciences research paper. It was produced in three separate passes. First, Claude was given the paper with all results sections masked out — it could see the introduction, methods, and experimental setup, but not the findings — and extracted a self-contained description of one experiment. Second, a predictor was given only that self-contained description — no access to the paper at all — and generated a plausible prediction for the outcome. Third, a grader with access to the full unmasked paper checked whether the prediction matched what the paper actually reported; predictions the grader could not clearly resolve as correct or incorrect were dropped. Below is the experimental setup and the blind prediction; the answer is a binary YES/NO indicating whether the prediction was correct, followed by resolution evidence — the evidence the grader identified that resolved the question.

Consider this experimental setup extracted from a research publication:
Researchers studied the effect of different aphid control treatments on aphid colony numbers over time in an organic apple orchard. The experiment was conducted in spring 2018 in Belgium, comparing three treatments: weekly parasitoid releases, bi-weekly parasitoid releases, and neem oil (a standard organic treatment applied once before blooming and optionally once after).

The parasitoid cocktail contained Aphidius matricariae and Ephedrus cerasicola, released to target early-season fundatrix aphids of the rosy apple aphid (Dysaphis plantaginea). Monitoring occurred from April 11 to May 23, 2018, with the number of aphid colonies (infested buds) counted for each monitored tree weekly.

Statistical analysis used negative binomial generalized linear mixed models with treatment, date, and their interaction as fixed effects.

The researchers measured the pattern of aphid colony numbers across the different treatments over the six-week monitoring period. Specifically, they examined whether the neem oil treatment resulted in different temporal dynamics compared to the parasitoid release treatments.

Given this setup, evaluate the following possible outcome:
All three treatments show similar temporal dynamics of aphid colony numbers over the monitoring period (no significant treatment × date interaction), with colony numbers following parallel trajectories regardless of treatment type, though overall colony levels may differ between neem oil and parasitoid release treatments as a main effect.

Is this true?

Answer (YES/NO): NO